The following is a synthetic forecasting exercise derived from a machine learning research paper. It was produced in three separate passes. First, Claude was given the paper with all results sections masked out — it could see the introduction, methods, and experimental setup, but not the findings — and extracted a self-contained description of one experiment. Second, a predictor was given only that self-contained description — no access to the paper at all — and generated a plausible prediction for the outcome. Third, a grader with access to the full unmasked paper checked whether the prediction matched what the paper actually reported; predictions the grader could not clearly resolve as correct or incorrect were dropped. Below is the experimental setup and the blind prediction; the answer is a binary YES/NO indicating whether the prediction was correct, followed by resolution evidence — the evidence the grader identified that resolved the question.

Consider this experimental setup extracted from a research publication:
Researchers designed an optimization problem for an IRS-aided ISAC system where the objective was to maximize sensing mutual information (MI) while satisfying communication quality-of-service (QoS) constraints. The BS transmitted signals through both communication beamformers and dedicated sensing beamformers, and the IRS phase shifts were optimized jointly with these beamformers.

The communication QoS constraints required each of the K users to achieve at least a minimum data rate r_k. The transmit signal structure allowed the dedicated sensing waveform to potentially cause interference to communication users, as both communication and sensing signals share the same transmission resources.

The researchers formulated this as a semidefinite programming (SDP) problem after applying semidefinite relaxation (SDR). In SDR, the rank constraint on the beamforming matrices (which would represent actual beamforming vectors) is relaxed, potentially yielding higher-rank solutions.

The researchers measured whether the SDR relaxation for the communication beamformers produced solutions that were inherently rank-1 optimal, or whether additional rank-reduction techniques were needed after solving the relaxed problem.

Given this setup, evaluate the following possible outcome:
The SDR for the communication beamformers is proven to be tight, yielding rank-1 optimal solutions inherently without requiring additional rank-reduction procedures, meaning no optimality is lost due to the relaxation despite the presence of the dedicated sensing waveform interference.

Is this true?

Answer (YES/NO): YES